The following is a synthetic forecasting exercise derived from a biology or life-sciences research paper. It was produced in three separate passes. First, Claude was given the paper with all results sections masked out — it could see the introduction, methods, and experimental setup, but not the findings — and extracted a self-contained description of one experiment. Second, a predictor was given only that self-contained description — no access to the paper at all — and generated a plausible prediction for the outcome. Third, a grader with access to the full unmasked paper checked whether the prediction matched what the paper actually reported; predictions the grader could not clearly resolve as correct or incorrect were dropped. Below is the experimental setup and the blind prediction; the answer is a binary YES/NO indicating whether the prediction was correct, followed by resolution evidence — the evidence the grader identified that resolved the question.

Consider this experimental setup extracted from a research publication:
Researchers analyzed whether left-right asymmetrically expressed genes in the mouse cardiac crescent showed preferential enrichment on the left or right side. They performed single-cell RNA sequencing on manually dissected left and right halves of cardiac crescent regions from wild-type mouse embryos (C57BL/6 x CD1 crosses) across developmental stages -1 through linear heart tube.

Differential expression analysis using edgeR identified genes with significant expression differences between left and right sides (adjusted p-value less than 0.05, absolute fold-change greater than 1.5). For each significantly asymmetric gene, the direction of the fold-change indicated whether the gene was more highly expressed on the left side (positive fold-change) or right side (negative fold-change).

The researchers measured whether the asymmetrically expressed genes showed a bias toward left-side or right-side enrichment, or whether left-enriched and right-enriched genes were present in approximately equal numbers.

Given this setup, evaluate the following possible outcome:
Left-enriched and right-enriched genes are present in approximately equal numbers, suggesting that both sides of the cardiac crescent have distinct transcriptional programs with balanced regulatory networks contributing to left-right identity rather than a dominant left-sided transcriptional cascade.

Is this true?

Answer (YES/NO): NO